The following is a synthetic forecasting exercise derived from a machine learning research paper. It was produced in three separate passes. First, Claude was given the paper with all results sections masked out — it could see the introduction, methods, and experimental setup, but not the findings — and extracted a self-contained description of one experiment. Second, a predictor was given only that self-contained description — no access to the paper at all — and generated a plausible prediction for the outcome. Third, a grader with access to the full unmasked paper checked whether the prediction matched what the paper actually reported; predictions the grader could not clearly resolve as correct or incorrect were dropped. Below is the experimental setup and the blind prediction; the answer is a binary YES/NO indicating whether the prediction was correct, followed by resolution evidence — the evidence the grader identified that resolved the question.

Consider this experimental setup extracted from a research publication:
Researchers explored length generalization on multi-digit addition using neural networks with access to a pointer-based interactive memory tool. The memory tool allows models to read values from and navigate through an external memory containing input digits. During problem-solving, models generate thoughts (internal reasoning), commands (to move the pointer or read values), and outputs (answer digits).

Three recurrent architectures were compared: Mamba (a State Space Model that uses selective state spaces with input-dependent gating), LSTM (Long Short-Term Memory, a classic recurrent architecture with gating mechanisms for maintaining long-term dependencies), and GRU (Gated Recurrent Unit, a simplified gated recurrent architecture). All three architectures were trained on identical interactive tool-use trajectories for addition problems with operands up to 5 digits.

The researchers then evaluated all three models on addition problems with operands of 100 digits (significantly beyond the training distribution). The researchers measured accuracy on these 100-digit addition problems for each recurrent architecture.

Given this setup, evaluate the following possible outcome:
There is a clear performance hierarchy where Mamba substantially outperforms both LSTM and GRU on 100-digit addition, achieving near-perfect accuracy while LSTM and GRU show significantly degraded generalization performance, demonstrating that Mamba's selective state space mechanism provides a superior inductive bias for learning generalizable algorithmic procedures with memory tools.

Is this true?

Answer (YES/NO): NO